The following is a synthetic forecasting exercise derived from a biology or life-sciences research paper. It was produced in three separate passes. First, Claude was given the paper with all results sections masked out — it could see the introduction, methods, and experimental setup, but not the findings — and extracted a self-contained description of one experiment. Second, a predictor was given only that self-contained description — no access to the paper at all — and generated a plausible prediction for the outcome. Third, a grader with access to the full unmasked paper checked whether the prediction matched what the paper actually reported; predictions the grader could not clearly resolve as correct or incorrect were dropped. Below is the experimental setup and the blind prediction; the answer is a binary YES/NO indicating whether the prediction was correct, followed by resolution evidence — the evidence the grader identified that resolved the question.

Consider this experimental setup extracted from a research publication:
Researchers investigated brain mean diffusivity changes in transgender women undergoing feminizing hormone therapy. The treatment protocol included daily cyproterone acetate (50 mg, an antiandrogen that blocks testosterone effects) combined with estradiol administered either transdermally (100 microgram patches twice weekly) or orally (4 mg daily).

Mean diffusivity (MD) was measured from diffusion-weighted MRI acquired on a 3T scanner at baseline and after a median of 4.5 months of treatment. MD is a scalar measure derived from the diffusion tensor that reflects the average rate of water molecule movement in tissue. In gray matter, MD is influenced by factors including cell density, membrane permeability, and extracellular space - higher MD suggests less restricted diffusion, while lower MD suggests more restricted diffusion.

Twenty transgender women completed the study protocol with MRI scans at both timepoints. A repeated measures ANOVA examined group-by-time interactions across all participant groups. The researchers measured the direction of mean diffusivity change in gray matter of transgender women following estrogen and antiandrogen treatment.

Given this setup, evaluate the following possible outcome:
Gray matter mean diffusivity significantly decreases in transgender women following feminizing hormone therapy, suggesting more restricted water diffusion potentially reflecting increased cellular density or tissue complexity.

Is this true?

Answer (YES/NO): NO